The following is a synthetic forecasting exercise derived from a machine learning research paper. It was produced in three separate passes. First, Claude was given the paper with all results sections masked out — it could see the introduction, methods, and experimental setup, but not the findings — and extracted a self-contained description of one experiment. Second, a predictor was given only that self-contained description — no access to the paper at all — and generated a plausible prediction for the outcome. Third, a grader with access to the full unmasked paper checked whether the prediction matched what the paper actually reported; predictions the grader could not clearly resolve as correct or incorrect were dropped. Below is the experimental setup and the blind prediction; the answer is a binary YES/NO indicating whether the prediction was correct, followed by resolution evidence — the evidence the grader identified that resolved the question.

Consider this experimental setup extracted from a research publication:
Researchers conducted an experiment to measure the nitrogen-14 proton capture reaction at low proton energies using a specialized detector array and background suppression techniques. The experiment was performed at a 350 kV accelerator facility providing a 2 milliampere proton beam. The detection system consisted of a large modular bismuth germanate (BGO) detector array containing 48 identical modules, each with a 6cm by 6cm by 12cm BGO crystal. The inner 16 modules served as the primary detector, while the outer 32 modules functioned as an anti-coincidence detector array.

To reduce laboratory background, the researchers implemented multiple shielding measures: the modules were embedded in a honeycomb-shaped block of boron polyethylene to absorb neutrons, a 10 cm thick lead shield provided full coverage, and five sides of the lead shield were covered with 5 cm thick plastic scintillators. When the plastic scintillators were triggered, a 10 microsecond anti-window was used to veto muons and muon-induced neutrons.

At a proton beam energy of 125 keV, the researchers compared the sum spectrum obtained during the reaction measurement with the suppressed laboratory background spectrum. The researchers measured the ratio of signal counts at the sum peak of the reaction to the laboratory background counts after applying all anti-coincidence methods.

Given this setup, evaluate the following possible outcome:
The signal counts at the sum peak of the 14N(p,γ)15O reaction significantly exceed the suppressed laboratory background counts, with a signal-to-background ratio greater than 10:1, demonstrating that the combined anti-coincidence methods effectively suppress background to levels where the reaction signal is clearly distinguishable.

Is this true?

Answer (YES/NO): YES